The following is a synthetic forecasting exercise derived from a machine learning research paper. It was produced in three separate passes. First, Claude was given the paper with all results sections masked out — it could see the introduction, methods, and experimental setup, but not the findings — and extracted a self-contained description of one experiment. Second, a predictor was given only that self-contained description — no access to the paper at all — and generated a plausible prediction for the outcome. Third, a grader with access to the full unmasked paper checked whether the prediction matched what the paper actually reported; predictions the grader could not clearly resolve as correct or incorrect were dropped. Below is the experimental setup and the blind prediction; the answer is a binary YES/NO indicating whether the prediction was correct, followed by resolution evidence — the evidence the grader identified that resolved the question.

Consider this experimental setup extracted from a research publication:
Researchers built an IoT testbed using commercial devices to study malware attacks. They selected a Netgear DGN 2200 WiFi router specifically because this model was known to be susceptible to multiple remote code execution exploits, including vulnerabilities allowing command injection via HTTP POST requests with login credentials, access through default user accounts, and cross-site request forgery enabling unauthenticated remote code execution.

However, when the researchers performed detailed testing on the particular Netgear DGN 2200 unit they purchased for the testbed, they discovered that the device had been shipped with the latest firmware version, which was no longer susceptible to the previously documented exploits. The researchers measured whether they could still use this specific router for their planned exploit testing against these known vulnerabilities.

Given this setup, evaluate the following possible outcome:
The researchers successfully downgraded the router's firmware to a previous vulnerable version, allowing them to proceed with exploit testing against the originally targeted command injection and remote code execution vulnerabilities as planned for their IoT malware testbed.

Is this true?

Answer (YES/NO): YES